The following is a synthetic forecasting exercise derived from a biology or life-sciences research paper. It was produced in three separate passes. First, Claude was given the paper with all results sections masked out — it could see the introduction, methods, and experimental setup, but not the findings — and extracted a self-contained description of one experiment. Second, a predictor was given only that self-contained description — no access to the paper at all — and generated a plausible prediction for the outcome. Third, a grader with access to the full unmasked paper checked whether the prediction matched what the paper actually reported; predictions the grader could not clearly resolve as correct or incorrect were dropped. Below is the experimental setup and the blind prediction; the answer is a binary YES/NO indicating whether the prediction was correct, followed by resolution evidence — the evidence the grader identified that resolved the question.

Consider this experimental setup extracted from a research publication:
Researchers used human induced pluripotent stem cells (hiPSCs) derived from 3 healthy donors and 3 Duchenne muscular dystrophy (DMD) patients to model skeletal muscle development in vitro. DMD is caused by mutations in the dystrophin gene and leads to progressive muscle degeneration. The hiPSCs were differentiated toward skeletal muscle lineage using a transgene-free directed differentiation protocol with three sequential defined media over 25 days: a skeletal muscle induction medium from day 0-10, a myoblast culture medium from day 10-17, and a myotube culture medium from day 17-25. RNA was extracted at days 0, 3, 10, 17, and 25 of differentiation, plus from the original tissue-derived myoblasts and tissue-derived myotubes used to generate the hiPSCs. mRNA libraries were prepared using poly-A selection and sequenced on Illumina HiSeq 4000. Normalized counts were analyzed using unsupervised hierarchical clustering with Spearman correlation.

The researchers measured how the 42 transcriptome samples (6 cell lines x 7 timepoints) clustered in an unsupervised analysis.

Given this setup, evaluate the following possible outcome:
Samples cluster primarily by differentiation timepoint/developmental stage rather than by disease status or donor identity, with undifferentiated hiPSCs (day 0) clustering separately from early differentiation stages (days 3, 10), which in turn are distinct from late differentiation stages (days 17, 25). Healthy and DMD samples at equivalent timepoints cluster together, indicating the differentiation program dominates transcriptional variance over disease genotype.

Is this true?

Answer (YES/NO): YES